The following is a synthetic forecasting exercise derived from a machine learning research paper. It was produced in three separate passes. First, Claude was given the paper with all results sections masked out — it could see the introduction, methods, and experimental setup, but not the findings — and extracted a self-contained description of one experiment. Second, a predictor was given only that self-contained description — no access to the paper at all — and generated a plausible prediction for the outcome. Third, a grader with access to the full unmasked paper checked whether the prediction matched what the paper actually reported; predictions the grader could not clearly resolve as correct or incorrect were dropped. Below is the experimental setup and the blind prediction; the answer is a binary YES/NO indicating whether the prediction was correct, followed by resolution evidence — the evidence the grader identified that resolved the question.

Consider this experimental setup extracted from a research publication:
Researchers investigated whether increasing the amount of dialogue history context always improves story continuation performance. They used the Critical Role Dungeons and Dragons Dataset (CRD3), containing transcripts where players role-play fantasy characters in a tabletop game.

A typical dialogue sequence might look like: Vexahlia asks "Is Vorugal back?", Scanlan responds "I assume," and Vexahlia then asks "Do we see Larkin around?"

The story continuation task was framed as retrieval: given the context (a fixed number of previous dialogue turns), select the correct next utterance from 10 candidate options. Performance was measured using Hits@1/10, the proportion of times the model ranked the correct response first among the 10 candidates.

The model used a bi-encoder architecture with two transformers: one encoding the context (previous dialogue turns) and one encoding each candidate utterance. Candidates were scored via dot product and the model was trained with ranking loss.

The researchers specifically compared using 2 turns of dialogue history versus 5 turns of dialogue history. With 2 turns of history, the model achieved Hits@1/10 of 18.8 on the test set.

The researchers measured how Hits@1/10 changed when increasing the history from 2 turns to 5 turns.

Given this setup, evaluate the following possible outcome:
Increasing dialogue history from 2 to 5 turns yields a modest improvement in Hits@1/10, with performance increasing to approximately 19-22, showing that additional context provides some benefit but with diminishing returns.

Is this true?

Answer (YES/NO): NO